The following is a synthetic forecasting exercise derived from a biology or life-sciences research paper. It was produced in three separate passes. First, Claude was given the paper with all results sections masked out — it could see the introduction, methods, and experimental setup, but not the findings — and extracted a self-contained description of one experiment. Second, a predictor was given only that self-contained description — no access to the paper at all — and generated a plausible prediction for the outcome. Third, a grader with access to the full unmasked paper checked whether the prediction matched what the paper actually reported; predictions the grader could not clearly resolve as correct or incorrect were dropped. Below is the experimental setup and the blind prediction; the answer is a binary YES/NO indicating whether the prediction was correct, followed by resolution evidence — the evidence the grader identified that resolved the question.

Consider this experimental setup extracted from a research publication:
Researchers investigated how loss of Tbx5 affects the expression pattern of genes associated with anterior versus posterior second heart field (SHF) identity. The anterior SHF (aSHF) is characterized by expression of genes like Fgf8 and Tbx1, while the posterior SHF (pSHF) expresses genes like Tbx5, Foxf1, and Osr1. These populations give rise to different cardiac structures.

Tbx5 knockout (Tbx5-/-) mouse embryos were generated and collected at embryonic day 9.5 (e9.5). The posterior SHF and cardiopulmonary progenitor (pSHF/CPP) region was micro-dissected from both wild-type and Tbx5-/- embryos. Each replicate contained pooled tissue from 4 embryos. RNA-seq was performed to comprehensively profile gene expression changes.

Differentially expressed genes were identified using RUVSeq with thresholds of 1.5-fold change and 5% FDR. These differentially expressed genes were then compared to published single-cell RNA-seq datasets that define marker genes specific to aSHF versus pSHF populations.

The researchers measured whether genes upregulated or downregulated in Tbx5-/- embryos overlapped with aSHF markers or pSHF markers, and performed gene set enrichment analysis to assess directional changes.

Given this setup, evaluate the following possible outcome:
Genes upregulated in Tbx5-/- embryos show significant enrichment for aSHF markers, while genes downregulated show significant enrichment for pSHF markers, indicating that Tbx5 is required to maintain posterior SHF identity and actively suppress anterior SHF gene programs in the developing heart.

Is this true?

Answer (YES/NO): YES